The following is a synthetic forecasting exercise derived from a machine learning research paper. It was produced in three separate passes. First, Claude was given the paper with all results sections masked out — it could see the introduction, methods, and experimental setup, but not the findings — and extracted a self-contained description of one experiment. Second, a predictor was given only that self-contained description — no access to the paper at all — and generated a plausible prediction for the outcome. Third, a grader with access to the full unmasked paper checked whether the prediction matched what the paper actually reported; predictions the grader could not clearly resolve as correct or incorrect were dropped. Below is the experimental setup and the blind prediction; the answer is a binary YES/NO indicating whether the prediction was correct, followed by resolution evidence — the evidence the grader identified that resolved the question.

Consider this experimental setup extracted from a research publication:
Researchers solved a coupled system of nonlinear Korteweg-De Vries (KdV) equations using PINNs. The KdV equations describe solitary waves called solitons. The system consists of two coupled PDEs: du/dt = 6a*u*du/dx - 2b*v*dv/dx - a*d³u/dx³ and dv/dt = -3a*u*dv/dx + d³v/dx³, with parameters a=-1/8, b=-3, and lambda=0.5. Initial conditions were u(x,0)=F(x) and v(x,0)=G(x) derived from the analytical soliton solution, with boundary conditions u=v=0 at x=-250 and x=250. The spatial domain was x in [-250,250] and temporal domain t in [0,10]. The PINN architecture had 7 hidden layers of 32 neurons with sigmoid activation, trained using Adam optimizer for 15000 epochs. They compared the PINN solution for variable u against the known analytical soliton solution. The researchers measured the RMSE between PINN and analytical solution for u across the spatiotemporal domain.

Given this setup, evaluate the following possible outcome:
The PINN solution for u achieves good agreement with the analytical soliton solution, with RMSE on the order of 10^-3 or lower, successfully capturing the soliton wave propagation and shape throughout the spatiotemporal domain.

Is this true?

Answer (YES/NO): YES